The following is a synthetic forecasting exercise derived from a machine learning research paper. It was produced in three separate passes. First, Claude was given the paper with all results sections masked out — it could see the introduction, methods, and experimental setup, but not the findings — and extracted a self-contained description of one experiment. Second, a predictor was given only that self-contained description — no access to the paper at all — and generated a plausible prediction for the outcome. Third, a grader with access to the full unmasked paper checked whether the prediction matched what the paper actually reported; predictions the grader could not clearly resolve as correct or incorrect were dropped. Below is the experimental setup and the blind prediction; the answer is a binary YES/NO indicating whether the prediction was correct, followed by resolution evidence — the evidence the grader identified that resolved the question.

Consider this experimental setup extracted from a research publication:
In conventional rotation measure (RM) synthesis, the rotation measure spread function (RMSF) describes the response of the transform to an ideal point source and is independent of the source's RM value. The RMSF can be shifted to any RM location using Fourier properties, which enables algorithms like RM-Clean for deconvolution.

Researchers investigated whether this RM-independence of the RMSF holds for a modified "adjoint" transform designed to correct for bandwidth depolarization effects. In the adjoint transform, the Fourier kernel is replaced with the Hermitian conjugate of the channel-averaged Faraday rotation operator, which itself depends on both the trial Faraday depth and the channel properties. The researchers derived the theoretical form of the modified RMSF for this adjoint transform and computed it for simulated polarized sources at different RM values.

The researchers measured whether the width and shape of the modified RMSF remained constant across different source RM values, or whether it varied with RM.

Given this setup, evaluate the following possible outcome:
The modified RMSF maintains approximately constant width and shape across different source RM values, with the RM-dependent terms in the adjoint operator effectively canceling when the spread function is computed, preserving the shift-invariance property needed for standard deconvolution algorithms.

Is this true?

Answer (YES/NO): NO